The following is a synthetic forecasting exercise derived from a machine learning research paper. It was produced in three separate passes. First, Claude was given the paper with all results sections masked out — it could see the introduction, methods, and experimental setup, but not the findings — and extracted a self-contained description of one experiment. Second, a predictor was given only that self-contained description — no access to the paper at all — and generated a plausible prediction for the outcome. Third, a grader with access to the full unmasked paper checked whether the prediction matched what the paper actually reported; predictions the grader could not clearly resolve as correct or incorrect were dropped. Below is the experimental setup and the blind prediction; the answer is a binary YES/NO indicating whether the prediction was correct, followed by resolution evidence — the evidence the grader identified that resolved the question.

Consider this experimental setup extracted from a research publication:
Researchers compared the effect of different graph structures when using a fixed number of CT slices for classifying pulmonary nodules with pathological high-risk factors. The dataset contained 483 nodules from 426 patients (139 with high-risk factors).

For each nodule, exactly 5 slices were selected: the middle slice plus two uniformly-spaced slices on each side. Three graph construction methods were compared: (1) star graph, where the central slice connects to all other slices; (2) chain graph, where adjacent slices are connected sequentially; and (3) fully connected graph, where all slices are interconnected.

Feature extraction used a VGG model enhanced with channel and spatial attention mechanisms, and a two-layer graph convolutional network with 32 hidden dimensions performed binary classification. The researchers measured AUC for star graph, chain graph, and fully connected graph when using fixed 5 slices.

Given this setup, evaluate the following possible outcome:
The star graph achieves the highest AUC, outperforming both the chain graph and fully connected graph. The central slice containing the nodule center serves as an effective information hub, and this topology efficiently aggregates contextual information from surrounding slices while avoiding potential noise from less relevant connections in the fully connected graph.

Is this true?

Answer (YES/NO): NO